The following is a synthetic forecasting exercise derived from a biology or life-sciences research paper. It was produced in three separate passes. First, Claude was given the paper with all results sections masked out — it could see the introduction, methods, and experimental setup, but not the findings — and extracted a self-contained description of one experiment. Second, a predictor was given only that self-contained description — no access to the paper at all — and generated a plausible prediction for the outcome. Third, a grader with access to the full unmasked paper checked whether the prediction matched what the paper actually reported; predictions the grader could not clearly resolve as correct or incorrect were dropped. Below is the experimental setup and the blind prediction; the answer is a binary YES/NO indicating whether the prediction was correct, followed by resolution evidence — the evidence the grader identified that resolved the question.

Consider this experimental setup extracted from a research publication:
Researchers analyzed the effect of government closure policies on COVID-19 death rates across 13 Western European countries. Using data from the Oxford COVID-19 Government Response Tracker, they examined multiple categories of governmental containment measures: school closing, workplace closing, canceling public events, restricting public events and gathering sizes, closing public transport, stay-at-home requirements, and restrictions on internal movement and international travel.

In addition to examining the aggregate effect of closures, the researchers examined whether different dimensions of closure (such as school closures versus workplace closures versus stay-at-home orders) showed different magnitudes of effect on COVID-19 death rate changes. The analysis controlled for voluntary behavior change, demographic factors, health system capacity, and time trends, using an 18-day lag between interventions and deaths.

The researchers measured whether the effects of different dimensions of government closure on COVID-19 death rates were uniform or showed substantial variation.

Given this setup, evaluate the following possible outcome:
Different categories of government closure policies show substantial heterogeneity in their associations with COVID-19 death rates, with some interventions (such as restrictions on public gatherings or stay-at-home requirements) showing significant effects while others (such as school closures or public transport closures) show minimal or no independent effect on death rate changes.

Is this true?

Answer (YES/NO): NO